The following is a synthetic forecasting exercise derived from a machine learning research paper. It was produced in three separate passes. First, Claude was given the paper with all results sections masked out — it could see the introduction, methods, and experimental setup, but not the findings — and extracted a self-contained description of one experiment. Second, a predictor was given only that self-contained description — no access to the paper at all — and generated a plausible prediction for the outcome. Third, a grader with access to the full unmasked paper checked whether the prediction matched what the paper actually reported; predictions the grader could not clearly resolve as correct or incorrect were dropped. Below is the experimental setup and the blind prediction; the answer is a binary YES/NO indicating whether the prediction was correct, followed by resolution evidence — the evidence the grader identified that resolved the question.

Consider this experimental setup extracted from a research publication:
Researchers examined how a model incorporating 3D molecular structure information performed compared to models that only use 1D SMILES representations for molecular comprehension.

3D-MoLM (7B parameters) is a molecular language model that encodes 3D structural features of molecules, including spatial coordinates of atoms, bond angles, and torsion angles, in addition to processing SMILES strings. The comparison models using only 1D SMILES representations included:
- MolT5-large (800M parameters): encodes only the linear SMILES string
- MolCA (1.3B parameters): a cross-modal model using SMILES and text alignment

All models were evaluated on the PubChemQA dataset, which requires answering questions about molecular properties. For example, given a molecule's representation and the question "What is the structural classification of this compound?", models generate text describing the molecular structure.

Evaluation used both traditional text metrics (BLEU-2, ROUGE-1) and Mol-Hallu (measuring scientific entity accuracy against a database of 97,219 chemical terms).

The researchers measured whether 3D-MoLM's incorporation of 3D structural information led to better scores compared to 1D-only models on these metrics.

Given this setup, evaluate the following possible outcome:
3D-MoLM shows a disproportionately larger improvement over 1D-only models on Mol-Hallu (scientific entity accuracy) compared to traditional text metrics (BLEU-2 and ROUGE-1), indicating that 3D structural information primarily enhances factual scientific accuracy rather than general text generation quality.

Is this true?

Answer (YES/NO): NO